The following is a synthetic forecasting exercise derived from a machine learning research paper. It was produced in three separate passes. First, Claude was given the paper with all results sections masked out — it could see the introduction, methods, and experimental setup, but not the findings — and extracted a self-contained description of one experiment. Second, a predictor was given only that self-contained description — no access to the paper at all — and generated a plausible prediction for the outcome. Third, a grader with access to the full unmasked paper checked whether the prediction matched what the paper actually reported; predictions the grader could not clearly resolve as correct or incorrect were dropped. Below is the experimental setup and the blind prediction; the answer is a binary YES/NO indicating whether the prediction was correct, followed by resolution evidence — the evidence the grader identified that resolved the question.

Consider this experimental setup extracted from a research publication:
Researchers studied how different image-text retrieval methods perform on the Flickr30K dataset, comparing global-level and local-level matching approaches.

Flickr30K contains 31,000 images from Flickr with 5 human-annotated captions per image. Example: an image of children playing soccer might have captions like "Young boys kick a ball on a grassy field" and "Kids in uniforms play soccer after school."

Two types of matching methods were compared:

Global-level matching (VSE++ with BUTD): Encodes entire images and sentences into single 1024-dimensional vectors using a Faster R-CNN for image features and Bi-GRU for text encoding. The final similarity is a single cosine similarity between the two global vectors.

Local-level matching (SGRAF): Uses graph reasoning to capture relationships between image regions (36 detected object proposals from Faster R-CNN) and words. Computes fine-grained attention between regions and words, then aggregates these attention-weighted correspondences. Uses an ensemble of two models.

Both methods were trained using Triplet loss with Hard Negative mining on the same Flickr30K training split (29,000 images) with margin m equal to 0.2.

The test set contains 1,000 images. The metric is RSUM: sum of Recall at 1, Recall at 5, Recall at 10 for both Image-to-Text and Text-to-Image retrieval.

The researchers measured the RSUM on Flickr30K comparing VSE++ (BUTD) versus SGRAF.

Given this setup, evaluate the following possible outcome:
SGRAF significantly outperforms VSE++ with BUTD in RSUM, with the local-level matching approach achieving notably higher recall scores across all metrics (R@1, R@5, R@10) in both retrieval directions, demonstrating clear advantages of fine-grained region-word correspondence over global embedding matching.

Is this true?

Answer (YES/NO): YES